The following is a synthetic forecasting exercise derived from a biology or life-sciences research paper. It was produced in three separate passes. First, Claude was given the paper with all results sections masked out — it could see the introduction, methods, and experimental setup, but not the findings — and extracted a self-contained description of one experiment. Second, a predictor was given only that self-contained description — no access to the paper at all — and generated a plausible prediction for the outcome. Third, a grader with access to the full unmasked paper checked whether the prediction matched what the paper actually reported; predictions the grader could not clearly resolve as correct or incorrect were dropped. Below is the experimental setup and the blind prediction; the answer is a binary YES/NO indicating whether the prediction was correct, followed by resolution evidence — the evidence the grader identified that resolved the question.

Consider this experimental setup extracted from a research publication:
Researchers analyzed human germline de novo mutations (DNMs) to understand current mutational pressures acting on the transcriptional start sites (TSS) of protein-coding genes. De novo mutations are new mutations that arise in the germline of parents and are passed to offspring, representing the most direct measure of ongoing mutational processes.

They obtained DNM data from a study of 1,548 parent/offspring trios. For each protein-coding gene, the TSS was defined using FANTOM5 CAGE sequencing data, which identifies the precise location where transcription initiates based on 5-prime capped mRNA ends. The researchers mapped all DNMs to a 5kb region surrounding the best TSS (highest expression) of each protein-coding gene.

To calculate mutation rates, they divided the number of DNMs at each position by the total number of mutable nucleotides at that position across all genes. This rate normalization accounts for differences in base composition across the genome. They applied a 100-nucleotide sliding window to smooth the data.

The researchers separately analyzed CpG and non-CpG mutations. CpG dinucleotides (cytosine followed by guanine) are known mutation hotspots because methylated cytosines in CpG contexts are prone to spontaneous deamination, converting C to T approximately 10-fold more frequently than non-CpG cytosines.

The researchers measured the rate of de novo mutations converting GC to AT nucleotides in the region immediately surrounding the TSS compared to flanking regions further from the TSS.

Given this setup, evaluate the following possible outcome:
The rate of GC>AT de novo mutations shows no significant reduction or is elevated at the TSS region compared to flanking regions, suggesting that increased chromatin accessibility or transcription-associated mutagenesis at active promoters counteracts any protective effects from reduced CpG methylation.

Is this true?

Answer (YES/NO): NO